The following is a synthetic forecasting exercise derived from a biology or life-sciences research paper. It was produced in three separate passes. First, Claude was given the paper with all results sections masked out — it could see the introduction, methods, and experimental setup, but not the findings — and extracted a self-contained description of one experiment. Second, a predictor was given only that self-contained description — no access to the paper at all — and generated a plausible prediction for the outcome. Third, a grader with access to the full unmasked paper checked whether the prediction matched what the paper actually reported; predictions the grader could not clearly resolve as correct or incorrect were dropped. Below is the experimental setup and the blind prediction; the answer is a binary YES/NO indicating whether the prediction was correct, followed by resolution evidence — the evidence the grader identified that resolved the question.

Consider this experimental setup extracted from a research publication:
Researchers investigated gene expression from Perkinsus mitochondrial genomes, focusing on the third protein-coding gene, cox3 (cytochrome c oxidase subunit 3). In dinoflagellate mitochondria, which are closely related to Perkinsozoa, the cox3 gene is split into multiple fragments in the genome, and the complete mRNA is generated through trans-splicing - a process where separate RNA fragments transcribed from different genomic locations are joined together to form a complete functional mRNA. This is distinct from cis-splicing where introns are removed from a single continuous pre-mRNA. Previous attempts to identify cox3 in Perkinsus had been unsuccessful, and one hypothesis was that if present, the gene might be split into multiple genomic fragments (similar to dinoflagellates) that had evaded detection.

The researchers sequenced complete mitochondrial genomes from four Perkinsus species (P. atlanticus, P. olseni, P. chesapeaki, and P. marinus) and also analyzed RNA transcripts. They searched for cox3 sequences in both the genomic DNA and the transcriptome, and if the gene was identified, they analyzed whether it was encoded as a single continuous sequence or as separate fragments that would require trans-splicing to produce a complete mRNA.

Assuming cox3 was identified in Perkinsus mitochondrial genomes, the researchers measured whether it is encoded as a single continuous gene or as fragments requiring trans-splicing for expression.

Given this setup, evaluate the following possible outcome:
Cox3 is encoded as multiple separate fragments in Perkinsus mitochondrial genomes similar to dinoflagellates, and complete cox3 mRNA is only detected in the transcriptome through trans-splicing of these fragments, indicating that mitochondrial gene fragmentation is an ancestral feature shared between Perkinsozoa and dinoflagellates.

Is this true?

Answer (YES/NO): NO